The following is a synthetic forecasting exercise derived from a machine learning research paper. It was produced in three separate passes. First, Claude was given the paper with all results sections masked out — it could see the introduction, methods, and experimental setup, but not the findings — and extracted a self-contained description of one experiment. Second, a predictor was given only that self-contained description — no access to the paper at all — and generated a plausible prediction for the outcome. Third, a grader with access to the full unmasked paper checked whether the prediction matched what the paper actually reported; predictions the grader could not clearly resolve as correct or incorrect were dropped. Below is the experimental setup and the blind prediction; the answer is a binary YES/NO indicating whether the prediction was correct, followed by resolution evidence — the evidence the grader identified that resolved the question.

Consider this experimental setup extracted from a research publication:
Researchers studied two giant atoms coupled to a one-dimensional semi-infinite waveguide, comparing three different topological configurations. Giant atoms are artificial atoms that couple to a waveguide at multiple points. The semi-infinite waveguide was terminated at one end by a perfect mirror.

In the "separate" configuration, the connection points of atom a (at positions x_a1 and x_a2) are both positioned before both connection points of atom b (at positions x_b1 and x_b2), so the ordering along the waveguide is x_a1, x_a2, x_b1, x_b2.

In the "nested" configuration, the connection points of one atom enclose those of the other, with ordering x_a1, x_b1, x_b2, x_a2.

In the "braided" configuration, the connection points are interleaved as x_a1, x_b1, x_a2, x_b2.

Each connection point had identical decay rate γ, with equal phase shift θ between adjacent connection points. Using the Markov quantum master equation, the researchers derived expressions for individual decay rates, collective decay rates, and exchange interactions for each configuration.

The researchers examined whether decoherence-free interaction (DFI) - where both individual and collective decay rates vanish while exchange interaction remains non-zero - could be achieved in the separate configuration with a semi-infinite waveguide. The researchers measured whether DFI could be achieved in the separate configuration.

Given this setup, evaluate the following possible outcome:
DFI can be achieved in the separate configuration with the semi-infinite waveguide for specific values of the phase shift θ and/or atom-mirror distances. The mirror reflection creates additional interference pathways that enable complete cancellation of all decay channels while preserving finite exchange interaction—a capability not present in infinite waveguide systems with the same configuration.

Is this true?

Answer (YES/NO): NO